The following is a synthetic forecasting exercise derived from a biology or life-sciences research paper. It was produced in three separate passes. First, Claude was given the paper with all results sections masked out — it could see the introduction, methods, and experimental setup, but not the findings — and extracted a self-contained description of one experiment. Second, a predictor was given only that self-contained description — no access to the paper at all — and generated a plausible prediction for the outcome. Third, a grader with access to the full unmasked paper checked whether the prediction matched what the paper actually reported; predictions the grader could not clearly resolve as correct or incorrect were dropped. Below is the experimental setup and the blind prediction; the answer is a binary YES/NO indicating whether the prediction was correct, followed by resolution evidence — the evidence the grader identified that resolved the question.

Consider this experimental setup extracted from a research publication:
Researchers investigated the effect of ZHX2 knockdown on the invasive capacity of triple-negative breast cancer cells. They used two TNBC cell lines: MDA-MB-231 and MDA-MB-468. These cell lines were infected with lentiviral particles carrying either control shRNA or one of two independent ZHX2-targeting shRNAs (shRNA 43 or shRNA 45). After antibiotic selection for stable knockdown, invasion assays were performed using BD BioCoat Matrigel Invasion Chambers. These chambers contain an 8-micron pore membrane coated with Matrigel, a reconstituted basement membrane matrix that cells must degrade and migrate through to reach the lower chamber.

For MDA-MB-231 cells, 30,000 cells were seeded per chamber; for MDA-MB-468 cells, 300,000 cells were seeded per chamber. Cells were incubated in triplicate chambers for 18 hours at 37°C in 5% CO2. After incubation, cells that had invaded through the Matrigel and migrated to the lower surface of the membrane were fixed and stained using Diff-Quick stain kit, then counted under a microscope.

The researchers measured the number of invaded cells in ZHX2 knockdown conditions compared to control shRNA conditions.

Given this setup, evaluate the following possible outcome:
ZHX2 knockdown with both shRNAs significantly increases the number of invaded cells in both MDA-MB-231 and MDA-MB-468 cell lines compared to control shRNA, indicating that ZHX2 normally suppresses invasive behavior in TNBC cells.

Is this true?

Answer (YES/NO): NO